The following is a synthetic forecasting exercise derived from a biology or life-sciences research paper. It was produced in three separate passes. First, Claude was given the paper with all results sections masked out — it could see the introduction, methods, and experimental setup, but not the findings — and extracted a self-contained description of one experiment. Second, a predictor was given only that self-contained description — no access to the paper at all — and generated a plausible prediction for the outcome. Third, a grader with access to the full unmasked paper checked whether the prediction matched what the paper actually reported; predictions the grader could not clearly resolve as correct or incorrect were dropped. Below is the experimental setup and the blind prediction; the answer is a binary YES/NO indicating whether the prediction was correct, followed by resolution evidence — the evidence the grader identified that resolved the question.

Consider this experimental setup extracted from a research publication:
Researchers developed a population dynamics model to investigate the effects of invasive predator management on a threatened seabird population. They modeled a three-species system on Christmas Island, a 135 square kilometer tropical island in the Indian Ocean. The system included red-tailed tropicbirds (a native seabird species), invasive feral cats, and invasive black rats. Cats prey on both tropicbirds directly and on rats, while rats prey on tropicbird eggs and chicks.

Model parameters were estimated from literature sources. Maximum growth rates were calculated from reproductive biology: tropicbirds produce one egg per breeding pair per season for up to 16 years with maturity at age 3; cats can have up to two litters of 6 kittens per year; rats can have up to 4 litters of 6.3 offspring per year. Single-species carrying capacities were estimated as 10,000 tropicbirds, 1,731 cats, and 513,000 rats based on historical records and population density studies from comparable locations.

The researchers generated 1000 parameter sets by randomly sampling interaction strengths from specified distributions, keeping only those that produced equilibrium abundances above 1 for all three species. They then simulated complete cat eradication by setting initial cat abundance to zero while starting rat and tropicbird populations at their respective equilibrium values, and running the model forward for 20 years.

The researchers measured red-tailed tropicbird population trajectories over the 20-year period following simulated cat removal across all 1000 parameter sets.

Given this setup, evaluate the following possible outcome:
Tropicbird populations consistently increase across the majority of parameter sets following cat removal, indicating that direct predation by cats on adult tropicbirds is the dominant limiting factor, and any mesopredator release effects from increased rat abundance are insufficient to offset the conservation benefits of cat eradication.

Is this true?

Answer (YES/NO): NO